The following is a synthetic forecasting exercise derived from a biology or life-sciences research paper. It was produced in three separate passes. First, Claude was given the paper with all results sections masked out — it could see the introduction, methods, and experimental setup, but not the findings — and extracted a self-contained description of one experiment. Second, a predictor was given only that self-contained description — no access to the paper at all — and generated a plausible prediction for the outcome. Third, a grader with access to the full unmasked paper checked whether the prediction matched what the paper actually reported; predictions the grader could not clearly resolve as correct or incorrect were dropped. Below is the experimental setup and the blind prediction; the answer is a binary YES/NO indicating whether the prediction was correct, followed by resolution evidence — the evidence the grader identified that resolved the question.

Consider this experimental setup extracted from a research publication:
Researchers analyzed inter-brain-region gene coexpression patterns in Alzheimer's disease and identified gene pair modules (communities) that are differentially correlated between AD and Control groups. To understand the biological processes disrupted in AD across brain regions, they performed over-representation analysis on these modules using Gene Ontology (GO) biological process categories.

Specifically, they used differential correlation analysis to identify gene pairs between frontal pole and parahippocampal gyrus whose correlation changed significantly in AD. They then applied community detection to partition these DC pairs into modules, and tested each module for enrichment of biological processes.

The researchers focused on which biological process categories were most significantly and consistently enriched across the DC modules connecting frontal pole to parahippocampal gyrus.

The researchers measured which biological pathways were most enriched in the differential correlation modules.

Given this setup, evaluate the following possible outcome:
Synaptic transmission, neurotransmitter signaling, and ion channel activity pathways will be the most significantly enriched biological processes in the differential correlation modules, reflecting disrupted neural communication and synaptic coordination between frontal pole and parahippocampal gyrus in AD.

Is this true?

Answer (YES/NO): YES